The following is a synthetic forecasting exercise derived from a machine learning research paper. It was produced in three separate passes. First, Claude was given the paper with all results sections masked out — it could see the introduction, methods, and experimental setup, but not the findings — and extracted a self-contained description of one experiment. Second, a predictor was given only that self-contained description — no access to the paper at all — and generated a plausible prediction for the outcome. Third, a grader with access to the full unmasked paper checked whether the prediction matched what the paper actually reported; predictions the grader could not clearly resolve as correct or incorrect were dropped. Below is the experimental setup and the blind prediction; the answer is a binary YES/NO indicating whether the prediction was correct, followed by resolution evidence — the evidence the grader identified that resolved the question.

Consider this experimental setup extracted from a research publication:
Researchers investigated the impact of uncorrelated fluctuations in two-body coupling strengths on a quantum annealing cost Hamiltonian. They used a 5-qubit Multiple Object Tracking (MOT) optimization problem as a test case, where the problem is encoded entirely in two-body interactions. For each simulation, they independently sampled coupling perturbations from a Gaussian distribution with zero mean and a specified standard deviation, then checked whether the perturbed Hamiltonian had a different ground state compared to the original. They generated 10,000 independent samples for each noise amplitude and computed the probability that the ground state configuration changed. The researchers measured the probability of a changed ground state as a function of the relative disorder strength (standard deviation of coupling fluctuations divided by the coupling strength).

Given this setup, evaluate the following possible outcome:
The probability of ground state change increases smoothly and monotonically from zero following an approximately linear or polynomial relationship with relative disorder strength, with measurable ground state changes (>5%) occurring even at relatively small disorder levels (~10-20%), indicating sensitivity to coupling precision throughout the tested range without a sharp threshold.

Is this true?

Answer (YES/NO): NO